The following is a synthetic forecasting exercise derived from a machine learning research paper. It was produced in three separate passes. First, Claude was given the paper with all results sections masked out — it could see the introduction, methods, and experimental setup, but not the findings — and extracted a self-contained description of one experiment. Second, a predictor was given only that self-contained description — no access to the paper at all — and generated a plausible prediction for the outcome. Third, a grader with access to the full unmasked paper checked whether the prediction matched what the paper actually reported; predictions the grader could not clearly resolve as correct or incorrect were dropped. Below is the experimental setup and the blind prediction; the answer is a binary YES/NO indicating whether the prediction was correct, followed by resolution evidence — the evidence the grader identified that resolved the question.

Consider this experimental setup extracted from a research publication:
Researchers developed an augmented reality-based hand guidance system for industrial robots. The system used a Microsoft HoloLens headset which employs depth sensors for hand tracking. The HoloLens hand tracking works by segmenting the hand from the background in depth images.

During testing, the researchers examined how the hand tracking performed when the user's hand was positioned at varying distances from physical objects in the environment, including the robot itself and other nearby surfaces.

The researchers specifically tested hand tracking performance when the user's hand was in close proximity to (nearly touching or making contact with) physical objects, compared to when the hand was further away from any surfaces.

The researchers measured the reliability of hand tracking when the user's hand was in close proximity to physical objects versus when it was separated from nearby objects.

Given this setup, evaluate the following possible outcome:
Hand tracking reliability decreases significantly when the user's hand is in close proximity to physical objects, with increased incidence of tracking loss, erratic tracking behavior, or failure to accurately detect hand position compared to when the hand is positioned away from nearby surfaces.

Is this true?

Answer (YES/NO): YES